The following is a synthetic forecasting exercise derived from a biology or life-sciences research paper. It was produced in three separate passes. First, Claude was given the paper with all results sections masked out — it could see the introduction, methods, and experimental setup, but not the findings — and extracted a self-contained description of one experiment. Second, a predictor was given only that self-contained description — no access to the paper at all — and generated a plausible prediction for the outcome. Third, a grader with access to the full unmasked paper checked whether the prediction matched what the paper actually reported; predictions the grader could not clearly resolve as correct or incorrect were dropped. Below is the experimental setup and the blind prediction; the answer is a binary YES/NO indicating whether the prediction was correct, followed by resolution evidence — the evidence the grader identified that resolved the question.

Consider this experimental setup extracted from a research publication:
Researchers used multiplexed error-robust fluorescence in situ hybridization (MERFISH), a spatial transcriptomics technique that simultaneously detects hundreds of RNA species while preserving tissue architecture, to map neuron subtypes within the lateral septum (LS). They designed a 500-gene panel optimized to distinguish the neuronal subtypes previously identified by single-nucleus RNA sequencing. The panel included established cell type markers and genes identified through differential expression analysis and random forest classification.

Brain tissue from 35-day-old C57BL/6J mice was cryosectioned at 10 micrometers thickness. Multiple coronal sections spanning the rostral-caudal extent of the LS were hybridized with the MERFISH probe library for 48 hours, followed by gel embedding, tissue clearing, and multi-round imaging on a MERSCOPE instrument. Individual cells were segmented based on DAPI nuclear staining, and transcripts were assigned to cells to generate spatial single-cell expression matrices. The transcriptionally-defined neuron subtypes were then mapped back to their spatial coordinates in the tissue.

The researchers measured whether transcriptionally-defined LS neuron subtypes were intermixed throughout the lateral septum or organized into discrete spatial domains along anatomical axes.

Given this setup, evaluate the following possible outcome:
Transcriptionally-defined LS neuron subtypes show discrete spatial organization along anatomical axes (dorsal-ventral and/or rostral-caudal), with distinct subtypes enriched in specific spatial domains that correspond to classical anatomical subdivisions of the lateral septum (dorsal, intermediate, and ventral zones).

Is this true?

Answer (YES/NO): YES